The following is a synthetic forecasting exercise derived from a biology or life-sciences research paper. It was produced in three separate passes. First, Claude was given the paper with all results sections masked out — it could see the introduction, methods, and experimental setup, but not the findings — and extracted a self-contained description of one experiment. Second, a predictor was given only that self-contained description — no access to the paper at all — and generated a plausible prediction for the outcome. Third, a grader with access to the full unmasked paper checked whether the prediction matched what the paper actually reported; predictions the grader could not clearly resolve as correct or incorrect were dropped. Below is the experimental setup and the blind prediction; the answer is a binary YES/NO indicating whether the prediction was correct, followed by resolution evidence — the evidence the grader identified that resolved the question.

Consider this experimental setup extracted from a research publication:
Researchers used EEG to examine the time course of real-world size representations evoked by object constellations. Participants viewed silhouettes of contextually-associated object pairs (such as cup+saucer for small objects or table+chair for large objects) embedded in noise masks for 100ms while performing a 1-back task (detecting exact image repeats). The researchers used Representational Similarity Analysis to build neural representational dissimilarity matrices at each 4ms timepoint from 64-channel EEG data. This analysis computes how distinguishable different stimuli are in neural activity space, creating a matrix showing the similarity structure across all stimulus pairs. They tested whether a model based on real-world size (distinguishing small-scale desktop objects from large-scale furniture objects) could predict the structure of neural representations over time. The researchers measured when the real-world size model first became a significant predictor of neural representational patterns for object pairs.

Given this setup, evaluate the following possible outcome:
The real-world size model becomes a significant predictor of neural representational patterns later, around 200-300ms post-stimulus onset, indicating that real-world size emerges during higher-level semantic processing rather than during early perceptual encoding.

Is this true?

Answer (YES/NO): YES